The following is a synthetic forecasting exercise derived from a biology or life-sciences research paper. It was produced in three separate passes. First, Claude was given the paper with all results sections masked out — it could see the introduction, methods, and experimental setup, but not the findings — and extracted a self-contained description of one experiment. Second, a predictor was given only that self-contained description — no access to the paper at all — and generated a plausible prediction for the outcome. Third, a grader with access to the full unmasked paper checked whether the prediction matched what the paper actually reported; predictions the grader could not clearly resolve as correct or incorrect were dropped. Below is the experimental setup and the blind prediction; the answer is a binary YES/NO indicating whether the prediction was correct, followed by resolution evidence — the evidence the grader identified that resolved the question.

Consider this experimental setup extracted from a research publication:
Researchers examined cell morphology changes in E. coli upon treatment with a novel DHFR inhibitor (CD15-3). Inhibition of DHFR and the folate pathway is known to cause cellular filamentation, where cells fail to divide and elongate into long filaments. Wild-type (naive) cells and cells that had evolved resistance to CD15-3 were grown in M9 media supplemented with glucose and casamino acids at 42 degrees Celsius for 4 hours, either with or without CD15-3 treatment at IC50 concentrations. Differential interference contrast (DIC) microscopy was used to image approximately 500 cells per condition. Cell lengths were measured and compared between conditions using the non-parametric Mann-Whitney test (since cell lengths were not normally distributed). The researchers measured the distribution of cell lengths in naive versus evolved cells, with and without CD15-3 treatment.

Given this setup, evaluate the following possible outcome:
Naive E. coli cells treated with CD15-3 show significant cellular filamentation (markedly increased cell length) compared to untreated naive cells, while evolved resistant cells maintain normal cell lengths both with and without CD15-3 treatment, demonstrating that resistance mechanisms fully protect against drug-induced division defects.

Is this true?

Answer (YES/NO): NO